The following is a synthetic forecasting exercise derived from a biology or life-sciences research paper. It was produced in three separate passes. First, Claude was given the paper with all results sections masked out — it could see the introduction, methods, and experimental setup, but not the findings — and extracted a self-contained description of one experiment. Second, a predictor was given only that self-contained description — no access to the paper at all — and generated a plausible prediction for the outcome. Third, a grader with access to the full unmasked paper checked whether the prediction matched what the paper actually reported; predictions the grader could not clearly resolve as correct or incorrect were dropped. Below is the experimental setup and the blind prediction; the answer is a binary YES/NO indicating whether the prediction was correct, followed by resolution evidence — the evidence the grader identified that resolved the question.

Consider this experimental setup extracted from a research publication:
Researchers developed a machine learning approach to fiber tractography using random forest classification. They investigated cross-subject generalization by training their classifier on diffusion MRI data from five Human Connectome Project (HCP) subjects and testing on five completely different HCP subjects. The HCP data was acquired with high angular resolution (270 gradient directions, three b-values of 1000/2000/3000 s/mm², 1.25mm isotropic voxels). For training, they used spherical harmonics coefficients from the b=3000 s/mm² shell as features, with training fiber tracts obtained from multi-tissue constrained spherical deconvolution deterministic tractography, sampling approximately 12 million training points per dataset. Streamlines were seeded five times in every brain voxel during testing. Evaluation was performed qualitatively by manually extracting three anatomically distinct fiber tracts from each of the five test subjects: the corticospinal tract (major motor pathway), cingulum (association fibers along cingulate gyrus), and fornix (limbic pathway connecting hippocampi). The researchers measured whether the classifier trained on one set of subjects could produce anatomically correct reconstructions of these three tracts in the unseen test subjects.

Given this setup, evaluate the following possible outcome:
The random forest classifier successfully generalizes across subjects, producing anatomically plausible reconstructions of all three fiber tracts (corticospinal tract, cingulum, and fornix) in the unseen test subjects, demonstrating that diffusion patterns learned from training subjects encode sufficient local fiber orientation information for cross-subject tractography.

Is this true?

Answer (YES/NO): YES